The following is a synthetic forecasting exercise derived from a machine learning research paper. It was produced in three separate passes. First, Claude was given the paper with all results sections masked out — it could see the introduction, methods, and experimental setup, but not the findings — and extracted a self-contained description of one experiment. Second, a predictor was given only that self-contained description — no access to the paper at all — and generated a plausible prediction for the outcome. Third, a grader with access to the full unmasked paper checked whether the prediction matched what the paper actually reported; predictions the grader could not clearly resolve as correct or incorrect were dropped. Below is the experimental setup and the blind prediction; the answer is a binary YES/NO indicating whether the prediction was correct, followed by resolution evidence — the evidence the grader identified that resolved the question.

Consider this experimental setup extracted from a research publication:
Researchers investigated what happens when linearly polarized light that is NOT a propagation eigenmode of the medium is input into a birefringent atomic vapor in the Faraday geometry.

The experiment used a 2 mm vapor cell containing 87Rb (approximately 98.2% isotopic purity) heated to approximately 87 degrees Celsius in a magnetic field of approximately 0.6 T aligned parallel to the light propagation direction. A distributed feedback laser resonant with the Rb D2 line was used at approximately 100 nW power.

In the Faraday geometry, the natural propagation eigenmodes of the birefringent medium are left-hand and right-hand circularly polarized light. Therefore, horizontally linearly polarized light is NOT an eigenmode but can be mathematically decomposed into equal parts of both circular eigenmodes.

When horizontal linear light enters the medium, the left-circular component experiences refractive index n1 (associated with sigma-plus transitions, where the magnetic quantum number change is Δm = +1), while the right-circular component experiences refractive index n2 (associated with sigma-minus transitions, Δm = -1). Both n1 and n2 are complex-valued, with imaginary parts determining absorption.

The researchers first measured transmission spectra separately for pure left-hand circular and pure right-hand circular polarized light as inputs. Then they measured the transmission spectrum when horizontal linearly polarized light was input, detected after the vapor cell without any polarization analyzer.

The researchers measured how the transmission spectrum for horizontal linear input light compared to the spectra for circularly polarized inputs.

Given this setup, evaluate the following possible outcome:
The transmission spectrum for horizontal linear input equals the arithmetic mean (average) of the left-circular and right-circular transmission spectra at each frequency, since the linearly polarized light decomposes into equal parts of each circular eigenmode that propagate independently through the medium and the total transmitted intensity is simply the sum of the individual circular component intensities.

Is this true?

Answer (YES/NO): YES